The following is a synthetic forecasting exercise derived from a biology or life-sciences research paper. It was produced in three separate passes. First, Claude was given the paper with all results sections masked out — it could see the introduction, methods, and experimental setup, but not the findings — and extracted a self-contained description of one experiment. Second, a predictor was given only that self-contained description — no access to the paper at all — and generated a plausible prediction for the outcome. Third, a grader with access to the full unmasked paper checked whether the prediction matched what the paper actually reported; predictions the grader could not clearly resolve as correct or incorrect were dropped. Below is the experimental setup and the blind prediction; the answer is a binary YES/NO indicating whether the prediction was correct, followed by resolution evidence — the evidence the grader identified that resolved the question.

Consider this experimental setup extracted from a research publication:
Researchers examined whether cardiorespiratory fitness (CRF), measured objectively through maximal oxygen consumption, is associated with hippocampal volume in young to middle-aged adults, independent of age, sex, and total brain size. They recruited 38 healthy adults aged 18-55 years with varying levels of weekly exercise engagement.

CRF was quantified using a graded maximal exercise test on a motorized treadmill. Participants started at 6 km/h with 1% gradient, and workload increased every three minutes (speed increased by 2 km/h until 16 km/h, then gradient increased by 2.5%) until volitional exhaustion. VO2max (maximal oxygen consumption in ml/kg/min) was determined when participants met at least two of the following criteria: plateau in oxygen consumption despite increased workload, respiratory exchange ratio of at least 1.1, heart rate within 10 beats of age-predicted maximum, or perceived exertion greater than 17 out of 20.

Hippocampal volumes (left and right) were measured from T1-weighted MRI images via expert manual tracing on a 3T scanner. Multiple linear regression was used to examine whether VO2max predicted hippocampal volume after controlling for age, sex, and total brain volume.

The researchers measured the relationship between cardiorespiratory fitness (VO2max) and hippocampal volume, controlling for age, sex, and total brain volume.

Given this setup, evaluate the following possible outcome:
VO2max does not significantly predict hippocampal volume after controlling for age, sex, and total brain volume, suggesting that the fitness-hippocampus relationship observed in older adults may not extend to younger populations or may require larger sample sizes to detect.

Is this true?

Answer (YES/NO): NO